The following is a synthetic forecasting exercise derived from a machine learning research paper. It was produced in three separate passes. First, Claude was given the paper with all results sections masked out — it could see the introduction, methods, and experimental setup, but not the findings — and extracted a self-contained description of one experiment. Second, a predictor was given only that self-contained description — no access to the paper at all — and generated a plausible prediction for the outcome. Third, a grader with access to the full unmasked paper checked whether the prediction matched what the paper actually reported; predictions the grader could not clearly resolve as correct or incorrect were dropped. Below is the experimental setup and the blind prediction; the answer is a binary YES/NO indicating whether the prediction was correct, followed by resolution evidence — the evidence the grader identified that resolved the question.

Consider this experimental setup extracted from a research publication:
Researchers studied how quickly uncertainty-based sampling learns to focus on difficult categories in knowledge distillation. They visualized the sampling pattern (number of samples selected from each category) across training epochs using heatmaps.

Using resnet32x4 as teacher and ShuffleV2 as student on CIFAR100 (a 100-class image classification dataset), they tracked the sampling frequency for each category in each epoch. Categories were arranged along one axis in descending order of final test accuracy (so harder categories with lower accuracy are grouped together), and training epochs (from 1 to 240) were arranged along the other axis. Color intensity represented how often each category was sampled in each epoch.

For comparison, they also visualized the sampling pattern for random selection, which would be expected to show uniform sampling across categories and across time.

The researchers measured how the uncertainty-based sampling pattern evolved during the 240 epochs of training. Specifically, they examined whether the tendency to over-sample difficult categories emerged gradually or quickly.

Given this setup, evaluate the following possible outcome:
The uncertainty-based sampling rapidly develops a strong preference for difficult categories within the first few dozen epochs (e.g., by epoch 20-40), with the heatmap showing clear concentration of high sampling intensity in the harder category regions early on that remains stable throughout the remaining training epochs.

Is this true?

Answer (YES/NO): NO